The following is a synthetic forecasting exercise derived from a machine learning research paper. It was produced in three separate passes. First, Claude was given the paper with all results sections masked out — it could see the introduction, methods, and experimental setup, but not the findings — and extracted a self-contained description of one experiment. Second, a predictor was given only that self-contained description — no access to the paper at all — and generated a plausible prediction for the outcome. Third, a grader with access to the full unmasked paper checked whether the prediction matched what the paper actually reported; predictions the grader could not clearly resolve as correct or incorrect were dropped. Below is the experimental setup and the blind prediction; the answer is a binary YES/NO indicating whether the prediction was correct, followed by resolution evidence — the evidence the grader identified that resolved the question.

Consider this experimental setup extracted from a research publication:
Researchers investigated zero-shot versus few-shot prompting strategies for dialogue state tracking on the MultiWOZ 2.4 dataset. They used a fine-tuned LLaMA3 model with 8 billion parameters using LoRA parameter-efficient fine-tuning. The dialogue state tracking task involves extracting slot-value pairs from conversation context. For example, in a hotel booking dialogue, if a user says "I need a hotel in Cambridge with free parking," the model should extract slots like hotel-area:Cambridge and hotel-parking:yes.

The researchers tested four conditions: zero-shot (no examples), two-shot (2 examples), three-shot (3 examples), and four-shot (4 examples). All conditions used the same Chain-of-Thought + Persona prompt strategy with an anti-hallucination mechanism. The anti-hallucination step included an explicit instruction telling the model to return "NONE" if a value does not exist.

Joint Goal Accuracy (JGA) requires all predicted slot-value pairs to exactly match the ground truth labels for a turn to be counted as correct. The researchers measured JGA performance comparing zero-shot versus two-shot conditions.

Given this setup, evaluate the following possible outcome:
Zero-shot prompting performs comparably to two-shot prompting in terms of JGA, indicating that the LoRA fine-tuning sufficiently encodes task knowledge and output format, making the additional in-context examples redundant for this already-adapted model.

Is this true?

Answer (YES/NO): NO